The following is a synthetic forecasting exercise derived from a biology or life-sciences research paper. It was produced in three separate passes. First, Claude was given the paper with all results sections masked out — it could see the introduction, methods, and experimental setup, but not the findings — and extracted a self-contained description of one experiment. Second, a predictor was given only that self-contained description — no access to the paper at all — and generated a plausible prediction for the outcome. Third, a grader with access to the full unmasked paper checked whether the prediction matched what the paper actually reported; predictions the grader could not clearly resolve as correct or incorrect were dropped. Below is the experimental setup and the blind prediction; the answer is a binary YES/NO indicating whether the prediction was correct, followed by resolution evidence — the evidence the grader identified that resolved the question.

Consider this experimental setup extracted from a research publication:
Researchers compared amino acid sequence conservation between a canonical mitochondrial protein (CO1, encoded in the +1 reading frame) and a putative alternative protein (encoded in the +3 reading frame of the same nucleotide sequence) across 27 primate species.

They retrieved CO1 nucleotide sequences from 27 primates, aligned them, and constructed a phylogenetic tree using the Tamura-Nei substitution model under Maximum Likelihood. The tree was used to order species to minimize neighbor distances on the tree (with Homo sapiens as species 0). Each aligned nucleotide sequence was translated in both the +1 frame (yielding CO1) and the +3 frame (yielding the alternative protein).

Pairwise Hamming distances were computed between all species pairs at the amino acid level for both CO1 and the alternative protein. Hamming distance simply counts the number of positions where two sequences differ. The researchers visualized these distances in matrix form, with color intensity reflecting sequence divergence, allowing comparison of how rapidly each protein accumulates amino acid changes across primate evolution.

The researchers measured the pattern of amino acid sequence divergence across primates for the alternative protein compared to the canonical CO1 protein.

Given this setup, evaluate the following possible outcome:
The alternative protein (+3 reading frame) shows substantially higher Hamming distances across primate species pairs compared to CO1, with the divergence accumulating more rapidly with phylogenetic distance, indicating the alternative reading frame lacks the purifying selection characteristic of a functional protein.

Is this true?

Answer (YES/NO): NO